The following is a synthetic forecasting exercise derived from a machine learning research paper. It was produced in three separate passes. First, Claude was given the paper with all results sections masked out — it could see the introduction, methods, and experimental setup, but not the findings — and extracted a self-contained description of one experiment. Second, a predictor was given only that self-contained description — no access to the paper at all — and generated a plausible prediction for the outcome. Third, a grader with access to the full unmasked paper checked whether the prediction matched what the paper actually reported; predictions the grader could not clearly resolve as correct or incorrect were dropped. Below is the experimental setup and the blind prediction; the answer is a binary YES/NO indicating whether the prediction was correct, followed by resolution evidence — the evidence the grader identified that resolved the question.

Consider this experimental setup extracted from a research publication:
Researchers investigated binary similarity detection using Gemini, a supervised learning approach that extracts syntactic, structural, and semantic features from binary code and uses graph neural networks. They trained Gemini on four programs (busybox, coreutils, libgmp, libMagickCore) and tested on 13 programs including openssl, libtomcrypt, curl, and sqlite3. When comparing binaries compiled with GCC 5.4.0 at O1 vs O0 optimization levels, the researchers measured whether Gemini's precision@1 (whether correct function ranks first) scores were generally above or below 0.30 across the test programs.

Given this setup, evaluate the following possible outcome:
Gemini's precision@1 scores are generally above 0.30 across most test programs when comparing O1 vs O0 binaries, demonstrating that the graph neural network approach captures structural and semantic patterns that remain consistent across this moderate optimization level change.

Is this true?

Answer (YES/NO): NO